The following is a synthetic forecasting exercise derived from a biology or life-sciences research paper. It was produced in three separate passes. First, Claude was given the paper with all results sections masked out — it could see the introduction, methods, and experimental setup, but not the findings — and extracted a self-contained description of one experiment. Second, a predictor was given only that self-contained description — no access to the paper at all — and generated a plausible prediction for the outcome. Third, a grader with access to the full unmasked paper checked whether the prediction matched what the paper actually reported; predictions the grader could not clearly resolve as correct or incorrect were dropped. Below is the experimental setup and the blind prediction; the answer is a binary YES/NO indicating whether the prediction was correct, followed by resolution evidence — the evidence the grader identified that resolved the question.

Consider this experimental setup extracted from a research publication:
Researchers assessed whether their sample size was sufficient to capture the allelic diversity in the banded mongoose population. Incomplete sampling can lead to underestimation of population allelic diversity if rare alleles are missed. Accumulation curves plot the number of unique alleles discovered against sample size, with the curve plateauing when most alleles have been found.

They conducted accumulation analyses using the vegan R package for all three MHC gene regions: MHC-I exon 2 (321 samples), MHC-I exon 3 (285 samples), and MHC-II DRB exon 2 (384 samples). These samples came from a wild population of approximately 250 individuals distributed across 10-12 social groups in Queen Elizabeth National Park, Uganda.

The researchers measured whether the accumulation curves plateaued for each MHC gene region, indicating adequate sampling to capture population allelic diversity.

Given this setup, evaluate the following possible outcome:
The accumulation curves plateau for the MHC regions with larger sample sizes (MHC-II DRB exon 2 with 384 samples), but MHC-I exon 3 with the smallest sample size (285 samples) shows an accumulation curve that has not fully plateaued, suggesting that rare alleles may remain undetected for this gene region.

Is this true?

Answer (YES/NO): NO